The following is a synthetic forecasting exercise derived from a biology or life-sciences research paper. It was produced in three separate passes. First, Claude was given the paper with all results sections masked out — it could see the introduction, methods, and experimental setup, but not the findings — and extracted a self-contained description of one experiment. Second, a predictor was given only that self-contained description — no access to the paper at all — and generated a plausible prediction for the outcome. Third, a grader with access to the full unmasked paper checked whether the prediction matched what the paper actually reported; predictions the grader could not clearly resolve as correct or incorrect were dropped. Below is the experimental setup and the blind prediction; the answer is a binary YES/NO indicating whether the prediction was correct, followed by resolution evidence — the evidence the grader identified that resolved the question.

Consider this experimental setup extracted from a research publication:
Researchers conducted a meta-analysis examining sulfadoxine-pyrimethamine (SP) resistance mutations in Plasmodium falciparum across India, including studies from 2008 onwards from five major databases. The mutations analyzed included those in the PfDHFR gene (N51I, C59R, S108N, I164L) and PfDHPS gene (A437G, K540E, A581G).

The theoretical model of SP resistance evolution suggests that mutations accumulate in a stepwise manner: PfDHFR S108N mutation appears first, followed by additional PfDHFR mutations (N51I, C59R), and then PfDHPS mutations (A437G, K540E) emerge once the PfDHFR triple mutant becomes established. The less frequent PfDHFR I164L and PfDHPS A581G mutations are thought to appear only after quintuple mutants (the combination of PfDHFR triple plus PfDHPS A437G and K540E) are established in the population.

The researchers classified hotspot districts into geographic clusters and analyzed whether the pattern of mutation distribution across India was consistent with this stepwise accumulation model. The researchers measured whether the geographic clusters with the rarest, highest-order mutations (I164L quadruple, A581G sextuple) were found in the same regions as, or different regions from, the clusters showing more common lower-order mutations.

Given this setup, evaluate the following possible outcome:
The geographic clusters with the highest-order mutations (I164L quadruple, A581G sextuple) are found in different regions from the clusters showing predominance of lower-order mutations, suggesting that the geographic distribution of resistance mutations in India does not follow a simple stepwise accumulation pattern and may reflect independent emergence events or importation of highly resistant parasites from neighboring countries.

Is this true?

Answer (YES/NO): YES